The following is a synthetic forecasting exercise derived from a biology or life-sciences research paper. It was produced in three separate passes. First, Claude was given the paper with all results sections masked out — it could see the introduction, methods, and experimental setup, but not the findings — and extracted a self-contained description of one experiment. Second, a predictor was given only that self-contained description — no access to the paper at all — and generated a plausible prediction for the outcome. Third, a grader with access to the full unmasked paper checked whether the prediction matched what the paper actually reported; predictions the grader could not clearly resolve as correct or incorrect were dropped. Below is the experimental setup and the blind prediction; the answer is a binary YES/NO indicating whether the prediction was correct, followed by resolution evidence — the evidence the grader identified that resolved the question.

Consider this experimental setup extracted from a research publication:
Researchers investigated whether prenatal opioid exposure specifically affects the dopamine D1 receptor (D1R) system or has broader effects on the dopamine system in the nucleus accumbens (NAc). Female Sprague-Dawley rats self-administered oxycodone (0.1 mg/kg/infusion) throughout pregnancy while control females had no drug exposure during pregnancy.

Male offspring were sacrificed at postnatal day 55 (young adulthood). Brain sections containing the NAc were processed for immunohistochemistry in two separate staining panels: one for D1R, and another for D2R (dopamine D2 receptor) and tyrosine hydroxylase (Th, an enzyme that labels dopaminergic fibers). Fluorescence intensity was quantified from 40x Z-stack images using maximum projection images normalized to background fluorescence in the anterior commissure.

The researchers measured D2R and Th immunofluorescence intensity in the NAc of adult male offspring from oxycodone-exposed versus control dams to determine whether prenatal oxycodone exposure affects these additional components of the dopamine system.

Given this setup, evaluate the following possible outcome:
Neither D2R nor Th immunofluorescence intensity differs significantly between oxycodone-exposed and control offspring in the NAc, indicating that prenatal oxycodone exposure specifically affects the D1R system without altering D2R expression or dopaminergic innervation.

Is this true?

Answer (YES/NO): YES